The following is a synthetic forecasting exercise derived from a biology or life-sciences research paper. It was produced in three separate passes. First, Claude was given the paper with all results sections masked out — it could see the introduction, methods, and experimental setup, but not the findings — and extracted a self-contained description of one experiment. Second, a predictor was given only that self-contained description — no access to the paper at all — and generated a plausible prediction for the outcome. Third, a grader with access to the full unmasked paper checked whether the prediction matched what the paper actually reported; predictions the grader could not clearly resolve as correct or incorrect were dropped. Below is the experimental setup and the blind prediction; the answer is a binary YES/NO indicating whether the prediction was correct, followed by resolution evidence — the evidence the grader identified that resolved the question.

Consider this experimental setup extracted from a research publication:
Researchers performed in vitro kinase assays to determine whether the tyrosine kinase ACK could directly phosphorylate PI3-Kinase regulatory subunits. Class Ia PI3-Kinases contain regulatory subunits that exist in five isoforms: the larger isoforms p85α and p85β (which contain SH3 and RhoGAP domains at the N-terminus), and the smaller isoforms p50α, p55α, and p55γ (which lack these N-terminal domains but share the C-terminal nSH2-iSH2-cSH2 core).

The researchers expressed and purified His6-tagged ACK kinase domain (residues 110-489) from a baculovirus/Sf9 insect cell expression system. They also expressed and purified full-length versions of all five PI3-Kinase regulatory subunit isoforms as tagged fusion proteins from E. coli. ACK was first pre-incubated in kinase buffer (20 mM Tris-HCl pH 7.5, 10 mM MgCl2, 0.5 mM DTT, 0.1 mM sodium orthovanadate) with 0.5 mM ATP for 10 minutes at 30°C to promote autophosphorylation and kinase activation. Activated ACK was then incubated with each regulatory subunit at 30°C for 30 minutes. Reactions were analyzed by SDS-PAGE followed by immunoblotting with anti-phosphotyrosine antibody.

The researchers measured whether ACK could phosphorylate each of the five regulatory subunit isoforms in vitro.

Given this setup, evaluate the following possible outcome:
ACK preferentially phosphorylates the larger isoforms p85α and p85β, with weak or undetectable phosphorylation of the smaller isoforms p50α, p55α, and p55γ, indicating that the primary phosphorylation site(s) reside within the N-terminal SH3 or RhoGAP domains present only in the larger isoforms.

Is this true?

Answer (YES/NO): NO